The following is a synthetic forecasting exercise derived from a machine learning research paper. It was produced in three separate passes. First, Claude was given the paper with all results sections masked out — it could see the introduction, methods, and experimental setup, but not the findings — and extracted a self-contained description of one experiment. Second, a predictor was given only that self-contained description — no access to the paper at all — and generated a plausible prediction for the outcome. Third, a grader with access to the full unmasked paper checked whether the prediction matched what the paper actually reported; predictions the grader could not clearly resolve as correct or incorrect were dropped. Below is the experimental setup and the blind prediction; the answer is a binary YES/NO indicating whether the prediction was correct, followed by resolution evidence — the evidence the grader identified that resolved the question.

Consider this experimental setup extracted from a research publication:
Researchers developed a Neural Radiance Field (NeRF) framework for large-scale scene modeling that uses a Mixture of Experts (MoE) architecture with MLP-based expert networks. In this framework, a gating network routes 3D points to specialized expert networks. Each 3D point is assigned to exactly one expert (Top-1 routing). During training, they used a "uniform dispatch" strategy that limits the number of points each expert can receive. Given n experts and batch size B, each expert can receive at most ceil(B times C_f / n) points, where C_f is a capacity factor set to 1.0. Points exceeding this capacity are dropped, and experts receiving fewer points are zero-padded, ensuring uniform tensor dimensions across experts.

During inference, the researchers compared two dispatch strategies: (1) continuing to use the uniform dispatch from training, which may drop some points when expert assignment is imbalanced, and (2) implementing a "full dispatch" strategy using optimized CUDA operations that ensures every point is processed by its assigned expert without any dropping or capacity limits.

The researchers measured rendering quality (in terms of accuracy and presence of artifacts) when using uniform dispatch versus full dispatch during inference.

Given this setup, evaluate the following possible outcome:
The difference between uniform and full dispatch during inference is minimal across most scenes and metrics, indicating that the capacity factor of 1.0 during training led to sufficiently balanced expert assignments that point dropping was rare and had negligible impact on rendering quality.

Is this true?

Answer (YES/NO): NO